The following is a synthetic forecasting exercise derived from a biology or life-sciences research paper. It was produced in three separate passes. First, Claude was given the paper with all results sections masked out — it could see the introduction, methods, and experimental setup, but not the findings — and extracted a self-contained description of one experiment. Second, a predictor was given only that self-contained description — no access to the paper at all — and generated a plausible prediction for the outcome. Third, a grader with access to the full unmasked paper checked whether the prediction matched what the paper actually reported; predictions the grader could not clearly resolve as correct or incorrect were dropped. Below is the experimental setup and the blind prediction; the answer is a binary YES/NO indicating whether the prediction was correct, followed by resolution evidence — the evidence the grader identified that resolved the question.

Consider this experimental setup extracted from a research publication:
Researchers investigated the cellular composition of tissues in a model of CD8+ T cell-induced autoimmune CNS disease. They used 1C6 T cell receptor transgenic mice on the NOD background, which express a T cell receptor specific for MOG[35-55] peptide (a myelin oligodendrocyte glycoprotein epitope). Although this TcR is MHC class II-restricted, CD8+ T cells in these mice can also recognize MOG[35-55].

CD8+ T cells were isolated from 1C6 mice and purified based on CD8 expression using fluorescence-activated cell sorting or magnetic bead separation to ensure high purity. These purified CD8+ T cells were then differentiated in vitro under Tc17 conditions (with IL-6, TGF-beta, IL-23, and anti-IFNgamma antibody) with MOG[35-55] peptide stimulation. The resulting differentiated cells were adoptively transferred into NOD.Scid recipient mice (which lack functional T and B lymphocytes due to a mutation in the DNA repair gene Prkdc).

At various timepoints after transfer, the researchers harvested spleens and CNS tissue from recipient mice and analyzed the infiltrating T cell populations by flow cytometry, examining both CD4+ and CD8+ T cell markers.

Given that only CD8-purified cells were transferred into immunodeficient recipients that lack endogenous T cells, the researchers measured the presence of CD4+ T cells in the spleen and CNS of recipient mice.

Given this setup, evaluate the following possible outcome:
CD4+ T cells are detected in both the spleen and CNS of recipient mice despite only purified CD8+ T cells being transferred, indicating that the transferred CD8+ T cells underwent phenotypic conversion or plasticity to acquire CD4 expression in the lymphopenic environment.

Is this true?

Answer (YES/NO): NO